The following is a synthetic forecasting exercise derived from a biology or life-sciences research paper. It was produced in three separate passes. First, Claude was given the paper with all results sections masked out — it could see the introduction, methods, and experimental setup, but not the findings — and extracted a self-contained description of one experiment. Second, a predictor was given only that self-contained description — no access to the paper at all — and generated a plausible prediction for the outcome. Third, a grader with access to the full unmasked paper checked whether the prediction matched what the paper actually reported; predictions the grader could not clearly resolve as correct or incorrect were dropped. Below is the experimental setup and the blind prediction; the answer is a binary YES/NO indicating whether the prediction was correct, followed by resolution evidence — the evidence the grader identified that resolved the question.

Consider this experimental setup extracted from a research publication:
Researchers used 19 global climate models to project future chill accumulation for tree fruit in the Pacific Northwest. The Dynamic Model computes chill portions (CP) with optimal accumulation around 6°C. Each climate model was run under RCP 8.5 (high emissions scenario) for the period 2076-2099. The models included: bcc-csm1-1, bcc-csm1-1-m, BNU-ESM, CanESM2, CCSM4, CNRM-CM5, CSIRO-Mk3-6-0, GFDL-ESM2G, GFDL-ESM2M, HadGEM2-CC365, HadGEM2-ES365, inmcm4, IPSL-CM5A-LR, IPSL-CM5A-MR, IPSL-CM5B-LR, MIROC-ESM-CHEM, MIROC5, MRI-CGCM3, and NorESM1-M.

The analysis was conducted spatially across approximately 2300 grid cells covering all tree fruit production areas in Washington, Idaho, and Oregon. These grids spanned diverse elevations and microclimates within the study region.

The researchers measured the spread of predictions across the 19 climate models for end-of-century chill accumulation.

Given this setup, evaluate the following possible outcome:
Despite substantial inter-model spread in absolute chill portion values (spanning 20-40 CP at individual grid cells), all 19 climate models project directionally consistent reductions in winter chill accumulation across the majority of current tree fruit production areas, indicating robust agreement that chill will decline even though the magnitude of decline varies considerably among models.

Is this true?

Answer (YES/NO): NO